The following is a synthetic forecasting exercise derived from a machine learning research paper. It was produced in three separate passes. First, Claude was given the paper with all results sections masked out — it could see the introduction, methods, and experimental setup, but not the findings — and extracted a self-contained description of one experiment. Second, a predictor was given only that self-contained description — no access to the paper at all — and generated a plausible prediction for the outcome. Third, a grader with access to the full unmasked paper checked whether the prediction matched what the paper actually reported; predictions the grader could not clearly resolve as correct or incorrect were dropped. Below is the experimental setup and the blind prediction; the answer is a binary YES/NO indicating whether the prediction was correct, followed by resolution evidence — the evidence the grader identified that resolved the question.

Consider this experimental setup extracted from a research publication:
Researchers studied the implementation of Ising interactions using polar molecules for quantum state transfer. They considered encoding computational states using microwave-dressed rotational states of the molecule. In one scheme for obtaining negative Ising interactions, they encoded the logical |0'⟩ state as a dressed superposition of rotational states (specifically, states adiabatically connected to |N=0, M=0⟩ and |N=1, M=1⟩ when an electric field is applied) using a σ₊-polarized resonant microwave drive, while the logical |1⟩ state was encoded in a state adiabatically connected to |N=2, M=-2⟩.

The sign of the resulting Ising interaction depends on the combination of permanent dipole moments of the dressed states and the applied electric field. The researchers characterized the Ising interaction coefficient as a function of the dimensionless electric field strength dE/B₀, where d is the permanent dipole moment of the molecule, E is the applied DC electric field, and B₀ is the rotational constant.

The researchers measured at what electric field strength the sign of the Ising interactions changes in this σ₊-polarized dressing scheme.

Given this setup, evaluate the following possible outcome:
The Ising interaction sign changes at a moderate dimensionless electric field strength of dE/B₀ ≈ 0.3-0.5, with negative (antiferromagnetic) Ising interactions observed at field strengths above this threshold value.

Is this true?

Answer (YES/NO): NO